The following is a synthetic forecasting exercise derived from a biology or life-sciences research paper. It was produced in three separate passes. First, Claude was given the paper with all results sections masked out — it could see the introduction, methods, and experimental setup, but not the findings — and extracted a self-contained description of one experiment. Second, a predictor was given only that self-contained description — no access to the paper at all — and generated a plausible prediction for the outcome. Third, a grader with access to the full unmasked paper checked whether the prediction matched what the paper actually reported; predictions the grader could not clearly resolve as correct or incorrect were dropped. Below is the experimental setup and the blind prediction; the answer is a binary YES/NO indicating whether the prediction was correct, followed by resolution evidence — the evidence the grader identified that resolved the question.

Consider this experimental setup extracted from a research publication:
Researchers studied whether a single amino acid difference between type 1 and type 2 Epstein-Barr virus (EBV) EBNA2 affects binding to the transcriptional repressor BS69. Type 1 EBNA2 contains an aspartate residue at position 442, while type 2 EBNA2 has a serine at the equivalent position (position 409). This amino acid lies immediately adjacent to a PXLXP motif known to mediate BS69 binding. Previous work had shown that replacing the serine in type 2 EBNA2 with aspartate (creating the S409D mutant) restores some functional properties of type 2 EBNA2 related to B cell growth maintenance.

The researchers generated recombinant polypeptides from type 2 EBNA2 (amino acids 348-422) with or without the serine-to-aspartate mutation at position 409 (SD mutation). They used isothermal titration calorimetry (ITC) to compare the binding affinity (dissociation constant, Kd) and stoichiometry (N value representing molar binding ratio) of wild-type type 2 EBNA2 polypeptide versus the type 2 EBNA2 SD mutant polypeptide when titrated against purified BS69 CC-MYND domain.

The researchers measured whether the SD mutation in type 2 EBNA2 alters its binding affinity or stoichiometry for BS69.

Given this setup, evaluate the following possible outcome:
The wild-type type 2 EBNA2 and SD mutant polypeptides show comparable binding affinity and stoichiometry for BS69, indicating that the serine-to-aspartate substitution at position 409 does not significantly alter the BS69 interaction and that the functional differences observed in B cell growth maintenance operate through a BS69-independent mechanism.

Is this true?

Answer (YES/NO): YES